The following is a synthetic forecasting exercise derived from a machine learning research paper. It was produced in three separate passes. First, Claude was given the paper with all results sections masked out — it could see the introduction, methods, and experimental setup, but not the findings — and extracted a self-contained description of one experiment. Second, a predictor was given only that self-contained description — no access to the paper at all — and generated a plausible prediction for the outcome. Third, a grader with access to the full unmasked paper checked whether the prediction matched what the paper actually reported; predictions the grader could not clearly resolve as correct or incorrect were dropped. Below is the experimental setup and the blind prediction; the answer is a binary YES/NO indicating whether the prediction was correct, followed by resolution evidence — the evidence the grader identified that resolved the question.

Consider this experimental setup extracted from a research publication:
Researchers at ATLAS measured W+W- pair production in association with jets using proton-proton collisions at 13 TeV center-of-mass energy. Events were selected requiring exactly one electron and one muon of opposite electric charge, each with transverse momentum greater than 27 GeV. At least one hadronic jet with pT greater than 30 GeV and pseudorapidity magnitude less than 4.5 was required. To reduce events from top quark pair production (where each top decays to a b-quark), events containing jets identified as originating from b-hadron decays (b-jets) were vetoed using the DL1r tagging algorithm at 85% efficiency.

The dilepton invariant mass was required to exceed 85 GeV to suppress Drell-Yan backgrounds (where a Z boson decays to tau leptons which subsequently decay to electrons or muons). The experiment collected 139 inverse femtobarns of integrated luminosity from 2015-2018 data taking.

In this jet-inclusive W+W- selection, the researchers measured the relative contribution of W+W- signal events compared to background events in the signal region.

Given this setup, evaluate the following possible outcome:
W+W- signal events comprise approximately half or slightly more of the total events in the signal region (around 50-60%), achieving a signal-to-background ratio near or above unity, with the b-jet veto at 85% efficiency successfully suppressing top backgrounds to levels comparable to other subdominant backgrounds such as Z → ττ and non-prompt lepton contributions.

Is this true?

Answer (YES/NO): NO